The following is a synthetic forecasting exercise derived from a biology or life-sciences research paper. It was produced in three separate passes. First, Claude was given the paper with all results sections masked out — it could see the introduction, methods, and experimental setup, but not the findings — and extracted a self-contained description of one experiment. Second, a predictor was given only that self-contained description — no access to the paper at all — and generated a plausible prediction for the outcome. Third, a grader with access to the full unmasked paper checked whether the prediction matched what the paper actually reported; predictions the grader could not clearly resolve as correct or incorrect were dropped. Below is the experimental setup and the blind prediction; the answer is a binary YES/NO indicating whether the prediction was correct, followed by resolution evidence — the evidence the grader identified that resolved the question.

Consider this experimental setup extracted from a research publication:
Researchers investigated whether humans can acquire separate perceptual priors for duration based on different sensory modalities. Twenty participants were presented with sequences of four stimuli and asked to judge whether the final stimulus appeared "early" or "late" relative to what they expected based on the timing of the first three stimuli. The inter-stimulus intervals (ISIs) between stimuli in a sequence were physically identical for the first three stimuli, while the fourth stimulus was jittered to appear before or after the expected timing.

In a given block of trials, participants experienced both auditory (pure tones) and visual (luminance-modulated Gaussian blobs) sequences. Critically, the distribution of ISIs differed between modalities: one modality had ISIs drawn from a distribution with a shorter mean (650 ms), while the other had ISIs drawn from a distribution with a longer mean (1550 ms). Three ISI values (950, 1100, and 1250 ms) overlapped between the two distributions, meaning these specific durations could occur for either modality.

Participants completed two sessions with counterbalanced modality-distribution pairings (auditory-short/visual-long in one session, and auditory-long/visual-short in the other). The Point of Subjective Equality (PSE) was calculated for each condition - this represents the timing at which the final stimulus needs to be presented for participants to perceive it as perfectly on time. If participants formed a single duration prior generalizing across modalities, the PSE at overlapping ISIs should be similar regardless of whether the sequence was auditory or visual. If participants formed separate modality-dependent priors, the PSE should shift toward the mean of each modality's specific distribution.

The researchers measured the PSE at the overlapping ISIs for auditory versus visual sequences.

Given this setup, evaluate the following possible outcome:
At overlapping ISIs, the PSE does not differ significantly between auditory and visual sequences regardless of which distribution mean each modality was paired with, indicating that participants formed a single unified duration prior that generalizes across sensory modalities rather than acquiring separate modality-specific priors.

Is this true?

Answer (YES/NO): NO